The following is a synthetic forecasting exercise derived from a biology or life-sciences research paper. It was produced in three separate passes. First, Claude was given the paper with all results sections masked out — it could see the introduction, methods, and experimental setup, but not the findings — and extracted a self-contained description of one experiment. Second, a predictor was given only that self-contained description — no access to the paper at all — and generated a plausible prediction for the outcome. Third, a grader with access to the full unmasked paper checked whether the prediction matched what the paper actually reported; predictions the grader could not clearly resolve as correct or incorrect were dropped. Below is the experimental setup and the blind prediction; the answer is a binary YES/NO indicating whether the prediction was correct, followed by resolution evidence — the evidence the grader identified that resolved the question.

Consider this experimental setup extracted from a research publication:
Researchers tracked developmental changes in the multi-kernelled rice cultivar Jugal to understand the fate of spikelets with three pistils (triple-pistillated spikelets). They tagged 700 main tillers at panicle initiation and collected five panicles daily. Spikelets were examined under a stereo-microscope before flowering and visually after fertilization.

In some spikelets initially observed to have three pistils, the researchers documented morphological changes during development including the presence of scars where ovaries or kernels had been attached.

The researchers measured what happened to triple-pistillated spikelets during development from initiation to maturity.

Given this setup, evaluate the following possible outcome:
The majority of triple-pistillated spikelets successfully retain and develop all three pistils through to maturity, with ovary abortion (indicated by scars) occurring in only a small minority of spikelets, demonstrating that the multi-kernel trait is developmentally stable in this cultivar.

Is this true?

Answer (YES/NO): NO